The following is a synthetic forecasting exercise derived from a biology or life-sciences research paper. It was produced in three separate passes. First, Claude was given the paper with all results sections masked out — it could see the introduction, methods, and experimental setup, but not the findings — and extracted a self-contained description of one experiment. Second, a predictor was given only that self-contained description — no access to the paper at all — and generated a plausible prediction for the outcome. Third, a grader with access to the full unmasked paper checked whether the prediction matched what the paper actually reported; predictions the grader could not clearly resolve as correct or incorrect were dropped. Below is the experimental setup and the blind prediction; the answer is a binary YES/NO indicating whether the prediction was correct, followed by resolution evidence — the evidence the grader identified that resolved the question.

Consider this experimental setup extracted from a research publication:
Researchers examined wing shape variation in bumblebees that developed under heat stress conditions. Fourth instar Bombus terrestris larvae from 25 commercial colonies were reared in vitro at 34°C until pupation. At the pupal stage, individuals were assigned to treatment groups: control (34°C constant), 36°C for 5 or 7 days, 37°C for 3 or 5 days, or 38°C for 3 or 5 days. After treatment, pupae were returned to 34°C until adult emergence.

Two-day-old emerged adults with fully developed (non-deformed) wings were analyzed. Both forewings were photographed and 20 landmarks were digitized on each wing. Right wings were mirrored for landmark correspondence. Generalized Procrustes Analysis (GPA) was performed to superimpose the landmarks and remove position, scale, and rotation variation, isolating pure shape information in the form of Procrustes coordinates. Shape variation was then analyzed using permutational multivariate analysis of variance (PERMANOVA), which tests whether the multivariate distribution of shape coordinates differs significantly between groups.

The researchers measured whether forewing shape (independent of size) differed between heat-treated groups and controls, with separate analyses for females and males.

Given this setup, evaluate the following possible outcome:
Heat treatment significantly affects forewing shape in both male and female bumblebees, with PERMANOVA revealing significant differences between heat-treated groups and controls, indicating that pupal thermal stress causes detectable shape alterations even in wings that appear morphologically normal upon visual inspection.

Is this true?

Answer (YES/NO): NO